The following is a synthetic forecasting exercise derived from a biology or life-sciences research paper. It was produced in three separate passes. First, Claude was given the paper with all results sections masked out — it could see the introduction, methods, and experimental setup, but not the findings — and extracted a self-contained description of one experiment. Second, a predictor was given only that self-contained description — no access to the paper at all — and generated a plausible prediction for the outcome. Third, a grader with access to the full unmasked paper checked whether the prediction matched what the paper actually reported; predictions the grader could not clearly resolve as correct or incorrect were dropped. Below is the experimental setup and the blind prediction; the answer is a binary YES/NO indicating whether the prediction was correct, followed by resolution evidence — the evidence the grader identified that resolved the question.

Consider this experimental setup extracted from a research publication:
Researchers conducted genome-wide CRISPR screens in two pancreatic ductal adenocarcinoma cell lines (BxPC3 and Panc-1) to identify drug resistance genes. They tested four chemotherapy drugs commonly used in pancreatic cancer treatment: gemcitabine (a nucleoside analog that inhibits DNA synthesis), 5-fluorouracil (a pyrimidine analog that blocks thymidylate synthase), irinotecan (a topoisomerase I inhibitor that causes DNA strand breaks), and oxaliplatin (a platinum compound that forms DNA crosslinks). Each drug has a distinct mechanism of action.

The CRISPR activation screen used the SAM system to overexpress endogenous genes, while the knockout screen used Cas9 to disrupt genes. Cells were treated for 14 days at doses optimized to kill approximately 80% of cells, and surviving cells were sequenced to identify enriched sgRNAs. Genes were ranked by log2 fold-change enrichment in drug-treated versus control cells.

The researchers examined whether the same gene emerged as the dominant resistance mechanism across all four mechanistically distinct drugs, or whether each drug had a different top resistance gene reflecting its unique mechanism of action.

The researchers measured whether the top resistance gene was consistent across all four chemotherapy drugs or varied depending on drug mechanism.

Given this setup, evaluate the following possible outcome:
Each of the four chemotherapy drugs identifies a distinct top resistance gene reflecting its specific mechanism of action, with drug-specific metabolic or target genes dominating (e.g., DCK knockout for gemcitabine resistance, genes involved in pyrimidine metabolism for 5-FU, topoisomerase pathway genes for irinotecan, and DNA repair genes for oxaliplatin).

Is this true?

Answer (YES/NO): NO